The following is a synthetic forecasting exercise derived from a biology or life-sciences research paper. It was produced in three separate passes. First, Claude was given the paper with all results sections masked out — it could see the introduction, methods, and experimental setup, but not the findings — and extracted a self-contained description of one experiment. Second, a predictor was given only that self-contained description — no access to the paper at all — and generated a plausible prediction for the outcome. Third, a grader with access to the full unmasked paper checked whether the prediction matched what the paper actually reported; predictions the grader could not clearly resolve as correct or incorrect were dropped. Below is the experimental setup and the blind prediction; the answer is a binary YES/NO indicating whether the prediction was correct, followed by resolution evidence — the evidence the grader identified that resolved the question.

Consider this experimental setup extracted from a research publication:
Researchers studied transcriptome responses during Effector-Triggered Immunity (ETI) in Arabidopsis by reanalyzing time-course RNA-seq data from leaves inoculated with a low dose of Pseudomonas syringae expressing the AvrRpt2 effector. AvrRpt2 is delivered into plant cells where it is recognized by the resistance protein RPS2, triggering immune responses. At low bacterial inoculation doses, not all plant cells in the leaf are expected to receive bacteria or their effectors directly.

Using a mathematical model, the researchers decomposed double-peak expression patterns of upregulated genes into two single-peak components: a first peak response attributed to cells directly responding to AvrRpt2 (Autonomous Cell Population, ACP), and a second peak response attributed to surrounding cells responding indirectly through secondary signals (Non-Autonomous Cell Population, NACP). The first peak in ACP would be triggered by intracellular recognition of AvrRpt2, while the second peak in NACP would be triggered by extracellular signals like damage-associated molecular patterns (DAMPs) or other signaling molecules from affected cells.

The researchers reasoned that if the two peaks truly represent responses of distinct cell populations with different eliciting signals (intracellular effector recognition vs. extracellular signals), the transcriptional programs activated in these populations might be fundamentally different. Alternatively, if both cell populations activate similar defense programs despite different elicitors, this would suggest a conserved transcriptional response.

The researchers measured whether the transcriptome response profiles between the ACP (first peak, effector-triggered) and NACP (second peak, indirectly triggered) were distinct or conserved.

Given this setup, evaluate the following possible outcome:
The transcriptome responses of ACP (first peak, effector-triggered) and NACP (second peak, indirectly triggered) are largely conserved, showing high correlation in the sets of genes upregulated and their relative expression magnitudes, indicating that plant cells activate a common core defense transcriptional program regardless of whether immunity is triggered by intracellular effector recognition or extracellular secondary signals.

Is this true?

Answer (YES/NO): YES